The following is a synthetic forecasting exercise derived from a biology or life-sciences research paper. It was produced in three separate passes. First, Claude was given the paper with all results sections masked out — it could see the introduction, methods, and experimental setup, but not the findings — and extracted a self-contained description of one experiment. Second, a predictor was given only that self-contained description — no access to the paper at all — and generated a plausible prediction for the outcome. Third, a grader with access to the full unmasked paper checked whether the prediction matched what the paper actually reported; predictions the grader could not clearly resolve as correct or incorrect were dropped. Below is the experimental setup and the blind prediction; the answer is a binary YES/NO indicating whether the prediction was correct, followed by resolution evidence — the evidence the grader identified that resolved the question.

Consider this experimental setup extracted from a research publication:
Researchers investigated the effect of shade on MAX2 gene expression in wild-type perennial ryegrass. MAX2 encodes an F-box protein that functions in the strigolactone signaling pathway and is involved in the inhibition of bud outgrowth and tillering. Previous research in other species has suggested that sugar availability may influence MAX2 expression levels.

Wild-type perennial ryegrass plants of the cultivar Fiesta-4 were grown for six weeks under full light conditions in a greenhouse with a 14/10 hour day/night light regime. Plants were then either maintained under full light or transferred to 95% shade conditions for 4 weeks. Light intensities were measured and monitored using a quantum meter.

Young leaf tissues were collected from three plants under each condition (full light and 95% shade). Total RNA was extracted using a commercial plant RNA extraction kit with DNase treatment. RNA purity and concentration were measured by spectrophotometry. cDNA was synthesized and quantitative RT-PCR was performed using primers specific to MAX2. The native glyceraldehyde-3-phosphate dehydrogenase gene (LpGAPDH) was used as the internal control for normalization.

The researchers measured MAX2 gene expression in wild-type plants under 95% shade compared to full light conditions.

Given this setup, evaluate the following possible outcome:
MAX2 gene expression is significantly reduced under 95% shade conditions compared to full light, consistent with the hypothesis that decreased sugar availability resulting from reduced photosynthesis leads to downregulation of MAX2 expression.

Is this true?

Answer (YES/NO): NO